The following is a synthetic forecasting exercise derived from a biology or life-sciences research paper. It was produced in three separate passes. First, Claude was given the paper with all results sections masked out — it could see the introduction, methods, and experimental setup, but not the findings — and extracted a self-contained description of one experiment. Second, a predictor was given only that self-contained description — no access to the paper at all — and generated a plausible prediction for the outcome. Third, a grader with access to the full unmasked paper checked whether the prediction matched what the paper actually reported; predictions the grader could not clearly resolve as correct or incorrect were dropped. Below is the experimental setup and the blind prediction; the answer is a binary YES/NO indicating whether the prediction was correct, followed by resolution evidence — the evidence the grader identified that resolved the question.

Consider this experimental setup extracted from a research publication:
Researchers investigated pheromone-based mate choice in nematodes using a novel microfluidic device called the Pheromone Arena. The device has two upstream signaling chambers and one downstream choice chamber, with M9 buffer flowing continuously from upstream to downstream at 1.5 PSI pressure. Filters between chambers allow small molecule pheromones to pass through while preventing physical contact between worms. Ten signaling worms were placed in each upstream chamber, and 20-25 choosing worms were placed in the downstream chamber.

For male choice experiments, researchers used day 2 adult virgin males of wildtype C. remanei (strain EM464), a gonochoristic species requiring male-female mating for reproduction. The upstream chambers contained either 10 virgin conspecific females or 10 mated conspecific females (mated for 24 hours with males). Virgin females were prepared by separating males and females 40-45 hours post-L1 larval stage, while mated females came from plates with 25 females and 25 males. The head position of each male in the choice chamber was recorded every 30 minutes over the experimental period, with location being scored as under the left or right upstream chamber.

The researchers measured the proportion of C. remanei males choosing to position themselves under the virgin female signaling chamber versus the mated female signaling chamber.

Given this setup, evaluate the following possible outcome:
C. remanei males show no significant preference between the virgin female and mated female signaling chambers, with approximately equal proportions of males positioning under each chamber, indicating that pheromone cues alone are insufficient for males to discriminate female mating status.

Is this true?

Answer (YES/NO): NO